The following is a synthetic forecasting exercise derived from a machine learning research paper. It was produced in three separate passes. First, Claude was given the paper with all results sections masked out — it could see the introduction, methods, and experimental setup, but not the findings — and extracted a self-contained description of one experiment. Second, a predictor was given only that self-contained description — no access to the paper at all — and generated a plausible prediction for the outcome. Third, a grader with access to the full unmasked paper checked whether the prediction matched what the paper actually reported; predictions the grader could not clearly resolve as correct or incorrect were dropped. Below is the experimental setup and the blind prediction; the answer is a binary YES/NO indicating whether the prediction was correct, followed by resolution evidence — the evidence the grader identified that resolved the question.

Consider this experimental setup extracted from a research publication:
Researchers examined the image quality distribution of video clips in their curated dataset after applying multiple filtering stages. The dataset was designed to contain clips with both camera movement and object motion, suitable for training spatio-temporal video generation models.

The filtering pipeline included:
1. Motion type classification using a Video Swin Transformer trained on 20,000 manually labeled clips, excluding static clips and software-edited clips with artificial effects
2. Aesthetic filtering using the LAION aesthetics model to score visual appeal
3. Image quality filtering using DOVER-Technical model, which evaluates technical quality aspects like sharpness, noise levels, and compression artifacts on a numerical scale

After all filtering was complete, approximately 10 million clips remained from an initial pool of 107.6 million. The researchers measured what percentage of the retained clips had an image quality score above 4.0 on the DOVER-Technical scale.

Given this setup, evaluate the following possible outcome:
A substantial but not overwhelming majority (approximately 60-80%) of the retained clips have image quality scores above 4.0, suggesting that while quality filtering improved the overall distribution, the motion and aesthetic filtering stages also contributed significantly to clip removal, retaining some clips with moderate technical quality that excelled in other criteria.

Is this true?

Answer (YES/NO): YES